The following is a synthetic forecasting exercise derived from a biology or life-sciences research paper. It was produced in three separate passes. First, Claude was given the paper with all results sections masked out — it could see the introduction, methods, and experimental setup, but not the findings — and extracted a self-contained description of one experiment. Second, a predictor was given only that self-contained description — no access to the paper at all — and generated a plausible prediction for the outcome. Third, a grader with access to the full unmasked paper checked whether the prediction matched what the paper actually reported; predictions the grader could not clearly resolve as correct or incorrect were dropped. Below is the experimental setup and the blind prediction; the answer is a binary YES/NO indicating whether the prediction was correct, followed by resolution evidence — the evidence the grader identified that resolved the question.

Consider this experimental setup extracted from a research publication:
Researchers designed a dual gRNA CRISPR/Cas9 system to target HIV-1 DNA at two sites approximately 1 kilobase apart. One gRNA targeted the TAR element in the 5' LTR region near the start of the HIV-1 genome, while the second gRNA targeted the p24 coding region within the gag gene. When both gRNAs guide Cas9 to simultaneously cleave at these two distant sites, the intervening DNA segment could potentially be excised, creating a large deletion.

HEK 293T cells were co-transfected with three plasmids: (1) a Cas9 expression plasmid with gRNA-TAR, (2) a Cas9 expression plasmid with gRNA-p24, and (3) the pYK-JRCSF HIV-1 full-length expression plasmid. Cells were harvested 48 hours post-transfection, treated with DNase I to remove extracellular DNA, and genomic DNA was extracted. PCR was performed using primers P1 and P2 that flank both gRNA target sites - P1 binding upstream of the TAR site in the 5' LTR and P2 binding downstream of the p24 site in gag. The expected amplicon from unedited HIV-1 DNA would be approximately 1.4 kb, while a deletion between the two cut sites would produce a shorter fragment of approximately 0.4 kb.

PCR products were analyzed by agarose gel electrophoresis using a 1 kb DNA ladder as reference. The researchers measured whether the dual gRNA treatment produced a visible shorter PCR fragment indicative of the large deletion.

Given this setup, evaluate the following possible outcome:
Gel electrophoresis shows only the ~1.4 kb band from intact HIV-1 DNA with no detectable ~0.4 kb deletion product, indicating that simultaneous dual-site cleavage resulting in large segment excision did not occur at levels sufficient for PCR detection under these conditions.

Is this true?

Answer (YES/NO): NO